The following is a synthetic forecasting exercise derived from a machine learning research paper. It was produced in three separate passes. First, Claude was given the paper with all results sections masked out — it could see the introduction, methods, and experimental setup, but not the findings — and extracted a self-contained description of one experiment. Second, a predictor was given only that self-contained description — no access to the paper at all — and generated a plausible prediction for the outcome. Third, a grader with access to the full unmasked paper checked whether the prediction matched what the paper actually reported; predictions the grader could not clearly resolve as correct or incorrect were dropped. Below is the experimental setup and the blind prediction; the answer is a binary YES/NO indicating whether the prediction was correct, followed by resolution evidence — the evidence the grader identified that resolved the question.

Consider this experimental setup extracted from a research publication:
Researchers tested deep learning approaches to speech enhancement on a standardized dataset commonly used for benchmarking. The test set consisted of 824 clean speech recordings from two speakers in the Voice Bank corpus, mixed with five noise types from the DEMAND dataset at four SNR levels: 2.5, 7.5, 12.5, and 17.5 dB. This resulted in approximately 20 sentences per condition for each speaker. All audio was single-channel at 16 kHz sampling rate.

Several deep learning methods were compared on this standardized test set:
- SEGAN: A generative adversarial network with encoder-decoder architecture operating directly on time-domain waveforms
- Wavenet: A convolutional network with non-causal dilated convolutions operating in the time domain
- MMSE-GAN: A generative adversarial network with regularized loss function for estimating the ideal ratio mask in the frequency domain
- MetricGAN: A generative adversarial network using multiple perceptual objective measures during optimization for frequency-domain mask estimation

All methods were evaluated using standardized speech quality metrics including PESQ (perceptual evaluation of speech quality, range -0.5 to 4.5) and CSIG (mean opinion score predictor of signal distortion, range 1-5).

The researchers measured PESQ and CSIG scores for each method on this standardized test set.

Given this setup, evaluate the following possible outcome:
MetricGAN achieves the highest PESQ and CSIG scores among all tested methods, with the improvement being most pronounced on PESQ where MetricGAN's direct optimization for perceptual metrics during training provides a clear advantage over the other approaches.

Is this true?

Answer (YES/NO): NO